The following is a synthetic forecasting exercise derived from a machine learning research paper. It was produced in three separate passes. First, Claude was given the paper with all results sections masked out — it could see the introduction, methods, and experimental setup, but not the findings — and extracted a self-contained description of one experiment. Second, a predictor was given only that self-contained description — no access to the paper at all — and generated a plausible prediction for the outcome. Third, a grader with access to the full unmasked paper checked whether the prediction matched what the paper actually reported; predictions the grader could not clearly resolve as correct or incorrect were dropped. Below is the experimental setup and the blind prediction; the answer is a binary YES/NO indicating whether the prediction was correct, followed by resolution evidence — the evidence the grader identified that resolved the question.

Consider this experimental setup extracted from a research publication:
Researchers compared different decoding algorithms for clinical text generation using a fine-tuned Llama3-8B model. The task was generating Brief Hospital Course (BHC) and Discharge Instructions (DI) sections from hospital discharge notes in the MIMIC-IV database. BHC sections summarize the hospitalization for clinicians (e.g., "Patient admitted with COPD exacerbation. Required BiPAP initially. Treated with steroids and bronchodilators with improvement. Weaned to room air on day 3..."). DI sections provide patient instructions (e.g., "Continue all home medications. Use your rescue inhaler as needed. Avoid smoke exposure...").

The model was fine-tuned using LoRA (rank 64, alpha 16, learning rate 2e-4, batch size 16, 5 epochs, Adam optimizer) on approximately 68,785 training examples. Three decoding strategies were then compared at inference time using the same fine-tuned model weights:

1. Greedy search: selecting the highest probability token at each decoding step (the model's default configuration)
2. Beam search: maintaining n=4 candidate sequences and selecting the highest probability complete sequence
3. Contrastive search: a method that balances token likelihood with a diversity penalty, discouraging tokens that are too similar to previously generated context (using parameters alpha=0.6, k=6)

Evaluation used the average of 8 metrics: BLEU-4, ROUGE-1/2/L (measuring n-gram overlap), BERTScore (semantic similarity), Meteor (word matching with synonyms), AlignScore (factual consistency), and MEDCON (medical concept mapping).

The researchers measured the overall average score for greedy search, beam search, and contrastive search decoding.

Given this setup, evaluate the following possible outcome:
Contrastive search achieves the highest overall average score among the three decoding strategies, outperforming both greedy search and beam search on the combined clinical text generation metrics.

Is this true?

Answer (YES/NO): NO